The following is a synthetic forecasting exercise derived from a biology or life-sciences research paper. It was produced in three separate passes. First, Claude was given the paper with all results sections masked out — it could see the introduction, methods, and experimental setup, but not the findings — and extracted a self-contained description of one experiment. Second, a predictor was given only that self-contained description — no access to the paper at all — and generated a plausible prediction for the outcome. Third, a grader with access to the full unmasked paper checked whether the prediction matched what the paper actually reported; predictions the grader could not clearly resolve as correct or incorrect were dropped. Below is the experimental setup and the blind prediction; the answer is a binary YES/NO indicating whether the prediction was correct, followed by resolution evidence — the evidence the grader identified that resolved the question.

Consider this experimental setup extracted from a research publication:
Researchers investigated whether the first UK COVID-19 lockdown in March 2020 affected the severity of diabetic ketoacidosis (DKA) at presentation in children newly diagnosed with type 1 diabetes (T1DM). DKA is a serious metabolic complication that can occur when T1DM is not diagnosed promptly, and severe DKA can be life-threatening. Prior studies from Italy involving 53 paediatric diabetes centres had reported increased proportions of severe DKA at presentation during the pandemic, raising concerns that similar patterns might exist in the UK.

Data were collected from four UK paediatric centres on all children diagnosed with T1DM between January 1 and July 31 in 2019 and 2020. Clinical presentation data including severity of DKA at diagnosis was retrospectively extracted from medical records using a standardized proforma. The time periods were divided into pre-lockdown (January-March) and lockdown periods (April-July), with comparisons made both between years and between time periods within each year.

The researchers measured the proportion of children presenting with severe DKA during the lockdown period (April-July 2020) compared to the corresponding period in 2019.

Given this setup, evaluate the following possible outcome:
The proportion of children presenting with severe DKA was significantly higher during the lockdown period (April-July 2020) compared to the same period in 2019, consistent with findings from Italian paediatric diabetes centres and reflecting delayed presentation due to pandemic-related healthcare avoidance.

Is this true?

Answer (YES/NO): NO